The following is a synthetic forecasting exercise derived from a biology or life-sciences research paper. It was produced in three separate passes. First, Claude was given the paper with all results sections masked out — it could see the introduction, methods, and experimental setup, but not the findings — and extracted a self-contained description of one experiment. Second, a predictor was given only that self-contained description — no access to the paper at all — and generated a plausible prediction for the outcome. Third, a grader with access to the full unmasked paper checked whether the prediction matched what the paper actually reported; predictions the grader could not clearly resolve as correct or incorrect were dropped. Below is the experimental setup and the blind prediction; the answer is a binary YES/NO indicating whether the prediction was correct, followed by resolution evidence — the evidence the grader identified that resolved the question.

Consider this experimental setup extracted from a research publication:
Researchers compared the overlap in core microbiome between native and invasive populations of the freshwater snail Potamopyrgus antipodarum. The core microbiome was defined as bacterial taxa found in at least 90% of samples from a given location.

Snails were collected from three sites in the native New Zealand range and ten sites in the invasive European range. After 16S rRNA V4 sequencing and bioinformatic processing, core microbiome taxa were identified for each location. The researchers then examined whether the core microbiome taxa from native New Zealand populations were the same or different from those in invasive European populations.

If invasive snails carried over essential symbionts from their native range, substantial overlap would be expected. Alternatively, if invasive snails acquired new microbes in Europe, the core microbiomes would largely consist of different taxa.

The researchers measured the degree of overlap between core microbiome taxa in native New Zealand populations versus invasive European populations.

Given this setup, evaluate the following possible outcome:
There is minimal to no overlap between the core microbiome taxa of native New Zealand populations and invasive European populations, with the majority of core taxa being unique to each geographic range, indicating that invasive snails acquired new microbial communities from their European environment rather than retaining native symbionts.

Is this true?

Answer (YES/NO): NO